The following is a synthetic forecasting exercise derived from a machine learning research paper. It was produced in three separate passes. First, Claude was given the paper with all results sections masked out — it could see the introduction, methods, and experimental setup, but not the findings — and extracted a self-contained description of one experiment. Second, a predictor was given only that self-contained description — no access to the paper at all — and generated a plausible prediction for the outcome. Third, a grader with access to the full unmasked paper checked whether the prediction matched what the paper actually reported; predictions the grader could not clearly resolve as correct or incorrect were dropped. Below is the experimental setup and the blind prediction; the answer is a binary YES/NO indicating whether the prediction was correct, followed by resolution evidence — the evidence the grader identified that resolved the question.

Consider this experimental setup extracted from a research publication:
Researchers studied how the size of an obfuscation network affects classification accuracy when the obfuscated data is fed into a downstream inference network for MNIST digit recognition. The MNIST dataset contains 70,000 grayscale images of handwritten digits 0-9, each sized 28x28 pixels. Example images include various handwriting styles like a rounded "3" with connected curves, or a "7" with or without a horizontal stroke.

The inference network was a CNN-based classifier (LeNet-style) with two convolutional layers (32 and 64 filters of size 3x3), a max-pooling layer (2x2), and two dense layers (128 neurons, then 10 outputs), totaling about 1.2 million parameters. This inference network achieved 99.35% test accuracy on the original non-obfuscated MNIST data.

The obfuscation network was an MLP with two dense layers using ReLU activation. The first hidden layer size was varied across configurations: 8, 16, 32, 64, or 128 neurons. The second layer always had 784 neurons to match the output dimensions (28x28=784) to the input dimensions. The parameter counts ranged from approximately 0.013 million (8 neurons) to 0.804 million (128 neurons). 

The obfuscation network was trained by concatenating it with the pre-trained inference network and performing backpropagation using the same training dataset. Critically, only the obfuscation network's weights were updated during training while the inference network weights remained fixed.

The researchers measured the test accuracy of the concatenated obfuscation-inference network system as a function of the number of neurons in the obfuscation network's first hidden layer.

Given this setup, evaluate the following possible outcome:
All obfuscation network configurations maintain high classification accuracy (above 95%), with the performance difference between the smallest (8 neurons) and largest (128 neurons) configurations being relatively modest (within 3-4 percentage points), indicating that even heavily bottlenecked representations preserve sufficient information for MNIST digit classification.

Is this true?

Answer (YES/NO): YES